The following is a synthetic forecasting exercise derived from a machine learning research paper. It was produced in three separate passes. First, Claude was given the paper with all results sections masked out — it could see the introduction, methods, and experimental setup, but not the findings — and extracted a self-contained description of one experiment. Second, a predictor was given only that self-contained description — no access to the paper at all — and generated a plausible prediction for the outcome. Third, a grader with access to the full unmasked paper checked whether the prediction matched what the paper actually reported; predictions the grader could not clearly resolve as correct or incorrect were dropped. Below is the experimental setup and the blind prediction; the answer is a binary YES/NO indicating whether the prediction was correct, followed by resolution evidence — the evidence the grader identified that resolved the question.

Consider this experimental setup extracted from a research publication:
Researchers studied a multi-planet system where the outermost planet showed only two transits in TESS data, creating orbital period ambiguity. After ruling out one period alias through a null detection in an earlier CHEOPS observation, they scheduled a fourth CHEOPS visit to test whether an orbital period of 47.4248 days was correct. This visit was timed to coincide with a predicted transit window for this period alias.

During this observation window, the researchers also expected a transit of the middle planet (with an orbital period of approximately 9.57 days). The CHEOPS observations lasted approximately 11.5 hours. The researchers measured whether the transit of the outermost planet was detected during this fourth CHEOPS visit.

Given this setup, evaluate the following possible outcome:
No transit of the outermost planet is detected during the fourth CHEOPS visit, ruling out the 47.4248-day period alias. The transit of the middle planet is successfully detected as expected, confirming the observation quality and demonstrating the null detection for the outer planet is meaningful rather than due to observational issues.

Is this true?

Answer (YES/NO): NO